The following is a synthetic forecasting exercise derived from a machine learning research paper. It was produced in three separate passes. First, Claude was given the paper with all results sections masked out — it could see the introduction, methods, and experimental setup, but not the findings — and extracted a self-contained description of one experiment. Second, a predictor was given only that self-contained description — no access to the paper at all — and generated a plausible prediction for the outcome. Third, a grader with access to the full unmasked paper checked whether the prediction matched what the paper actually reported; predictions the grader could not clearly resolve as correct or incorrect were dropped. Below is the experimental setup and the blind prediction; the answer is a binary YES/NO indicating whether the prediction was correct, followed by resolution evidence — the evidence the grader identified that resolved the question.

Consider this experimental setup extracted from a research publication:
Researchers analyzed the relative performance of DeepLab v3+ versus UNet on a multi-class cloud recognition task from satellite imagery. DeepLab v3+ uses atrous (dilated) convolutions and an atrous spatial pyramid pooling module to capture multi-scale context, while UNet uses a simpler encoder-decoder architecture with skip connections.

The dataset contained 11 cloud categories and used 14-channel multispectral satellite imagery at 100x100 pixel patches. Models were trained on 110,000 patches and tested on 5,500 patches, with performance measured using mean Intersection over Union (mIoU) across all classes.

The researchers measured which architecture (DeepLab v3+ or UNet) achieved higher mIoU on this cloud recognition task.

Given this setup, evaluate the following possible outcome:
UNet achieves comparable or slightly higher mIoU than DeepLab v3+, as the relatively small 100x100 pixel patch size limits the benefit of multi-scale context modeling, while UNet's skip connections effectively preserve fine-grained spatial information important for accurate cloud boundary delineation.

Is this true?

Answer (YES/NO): YES